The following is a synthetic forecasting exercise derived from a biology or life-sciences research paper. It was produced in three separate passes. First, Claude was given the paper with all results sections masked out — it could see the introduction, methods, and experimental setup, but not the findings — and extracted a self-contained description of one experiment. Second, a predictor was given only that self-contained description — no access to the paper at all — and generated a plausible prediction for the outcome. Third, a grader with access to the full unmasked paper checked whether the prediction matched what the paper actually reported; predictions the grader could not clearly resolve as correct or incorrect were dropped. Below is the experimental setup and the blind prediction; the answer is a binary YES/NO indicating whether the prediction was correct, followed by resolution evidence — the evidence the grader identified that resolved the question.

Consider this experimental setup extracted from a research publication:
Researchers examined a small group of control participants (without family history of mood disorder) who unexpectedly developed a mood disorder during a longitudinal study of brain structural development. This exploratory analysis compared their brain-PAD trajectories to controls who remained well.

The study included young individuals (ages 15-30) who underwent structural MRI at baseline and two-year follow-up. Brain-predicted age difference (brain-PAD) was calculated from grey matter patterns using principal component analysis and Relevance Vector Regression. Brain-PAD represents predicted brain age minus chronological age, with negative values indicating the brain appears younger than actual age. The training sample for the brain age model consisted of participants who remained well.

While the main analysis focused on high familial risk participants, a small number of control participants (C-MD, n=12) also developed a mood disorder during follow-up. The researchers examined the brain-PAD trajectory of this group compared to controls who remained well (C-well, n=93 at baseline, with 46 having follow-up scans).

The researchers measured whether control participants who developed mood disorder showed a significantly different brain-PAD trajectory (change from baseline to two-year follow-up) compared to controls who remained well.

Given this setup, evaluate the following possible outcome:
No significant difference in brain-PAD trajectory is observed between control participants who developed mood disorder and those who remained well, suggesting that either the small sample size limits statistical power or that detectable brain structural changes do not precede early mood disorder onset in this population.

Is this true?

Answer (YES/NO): YES